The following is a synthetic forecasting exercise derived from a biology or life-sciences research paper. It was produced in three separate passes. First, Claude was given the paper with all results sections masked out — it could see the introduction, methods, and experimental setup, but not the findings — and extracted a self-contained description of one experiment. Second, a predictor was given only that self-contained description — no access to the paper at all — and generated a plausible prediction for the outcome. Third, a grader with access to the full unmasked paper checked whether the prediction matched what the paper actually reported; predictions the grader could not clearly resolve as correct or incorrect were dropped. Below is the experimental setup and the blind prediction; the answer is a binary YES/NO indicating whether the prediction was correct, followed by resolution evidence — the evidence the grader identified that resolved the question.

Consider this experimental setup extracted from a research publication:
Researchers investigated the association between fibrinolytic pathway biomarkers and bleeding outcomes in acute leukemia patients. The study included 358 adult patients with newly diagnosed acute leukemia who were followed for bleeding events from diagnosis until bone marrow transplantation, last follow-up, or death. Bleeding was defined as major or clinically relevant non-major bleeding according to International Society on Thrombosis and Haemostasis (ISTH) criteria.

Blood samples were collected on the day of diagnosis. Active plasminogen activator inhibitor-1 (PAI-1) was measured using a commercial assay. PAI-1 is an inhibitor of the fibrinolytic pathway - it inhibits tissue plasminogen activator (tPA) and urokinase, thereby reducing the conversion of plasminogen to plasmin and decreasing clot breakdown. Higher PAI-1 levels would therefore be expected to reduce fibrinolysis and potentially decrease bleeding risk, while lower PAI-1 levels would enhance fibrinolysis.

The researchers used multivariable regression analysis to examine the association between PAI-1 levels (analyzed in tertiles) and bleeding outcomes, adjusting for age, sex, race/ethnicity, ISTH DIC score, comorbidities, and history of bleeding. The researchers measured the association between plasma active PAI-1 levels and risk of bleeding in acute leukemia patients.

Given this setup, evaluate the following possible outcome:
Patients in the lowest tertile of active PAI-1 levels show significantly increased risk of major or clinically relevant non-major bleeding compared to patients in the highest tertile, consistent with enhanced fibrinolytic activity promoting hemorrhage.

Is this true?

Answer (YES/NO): NO